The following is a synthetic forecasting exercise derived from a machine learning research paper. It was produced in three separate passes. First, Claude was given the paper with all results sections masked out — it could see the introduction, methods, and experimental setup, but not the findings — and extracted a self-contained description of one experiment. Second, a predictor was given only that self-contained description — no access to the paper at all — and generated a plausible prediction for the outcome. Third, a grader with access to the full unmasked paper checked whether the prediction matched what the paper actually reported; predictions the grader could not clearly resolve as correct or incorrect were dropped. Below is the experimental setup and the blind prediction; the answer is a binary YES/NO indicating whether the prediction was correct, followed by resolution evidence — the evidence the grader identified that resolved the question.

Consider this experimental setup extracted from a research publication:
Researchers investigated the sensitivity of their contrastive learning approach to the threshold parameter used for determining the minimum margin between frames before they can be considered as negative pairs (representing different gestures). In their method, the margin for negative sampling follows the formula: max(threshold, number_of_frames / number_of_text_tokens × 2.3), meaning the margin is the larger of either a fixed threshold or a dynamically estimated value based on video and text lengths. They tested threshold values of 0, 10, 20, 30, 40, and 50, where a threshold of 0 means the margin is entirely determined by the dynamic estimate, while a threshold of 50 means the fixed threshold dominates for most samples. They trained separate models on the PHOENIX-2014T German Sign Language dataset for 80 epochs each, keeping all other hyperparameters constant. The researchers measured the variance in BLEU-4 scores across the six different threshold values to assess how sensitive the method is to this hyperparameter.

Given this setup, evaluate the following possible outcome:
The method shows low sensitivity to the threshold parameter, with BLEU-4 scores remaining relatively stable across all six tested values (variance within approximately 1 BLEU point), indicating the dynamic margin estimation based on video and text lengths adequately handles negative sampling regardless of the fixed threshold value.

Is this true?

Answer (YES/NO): YES